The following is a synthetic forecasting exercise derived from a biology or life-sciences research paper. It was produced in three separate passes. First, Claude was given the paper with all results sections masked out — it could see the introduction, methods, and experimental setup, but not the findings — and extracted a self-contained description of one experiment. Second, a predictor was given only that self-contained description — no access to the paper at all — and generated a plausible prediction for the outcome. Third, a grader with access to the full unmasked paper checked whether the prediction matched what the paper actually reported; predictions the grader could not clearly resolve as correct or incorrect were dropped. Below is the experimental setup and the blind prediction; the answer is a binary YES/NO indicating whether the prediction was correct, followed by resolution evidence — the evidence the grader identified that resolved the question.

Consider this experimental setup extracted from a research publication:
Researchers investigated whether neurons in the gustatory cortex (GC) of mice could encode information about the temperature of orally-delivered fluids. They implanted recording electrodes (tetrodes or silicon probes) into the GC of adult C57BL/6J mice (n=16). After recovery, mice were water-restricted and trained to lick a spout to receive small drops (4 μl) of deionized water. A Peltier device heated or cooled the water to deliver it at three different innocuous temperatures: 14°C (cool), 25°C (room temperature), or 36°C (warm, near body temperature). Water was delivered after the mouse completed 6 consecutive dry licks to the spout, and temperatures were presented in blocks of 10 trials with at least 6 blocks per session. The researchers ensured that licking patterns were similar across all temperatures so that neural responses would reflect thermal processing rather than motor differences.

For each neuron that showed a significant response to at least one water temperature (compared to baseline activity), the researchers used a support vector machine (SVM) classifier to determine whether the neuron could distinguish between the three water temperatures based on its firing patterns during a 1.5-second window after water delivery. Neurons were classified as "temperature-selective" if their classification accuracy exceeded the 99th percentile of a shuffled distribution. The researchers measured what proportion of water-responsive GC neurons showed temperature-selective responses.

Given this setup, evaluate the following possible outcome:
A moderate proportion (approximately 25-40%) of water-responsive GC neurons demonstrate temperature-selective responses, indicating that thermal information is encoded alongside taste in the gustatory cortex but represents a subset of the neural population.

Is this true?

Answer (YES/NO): NO